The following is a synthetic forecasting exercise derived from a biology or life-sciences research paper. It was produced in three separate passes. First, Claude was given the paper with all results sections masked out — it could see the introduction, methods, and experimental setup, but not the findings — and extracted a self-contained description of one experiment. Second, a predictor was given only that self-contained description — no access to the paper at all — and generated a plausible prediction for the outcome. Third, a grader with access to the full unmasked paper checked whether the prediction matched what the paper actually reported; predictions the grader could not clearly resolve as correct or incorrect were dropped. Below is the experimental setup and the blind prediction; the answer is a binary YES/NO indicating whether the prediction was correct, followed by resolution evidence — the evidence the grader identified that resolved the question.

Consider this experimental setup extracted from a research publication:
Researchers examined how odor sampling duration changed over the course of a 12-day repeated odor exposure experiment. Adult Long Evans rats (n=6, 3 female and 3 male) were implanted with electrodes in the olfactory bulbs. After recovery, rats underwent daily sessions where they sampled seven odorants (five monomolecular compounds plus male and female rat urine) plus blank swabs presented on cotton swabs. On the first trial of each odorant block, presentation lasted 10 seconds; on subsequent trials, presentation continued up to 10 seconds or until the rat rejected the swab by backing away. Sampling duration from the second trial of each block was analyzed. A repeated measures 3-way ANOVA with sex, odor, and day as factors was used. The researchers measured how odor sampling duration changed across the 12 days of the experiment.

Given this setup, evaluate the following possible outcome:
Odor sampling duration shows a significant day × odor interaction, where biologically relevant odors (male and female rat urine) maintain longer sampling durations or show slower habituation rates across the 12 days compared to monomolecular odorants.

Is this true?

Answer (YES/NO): NO